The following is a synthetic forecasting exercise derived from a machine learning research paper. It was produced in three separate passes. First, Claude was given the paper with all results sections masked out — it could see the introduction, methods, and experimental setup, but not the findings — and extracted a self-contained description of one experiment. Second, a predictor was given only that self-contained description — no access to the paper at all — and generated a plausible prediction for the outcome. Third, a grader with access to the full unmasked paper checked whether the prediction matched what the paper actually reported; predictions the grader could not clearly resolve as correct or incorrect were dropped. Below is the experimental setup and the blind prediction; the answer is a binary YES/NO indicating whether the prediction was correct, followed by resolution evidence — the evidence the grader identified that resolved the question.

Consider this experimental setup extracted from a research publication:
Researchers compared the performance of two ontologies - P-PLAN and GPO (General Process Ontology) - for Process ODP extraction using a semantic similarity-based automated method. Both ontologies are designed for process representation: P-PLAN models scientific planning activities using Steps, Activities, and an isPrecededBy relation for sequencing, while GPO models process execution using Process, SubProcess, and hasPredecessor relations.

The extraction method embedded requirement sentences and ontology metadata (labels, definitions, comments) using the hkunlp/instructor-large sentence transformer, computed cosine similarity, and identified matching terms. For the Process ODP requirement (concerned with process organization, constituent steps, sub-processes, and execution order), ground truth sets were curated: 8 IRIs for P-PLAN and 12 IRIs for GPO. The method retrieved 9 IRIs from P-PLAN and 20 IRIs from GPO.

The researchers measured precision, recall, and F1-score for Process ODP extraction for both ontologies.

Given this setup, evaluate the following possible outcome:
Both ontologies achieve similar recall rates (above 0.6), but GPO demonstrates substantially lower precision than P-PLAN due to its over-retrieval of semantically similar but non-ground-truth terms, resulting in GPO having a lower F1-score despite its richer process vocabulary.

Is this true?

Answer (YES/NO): NO